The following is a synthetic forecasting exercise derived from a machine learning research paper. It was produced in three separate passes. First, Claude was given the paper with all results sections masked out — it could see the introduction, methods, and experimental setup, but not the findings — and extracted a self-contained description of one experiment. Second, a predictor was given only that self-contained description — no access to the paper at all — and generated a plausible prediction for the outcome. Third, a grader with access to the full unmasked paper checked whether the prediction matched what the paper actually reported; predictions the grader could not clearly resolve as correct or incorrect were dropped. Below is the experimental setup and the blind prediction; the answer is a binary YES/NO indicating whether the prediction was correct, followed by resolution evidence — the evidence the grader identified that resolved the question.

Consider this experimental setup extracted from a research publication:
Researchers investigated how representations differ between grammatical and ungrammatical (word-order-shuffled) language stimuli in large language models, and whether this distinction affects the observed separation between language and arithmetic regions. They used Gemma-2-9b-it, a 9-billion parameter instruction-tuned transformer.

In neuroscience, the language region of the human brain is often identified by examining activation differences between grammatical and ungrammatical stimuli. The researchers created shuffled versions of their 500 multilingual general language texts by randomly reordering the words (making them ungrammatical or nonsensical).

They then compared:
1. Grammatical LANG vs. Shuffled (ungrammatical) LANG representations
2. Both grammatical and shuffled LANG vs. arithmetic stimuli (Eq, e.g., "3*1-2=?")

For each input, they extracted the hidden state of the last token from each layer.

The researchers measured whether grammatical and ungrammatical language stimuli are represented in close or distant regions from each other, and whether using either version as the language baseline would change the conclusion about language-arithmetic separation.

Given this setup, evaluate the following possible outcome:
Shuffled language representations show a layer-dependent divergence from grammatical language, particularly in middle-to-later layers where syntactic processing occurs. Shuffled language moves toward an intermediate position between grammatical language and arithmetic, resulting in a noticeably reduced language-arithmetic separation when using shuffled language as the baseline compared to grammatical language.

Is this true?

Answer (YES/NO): NO